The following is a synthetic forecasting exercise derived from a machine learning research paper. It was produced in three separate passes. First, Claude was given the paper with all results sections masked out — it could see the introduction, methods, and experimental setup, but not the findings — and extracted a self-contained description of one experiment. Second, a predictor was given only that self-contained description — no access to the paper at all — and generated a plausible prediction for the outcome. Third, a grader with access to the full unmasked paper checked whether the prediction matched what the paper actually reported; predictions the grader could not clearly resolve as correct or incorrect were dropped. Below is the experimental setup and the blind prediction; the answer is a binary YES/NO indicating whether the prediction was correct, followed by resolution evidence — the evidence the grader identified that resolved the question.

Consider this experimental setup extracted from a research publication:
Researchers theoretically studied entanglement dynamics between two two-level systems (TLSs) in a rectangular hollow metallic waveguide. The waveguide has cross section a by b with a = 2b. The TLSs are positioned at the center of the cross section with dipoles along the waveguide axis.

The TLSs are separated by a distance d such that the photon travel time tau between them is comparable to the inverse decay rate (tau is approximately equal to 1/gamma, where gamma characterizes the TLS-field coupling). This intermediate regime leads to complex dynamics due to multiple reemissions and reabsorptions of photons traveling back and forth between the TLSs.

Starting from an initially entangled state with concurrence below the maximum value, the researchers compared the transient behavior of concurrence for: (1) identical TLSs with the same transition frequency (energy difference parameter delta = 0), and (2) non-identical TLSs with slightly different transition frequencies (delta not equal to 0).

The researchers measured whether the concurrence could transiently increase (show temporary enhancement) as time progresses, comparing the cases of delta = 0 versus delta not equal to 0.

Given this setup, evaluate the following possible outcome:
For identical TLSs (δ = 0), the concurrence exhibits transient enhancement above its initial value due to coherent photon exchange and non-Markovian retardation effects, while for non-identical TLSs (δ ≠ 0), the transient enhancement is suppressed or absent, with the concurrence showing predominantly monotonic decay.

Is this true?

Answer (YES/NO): NO